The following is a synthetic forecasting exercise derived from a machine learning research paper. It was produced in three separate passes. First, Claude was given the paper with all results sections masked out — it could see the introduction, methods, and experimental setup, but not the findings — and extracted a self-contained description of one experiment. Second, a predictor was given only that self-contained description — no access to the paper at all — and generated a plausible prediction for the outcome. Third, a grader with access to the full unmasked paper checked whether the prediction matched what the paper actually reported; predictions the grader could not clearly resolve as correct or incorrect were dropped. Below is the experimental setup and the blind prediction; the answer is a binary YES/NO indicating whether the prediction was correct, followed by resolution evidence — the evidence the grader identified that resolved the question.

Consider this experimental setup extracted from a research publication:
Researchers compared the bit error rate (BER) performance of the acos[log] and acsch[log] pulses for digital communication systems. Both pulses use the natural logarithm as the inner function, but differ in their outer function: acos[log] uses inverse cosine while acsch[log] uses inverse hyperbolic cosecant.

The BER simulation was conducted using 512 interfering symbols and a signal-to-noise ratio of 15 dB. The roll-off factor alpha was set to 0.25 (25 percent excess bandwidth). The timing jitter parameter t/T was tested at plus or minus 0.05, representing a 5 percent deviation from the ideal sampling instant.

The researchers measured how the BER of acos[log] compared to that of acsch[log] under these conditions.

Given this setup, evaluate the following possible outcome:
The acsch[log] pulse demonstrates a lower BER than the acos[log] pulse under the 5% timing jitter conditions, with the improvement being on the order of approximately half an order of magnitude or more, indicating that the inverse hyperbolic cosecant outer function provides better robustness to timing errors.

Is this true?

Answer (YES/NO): NO